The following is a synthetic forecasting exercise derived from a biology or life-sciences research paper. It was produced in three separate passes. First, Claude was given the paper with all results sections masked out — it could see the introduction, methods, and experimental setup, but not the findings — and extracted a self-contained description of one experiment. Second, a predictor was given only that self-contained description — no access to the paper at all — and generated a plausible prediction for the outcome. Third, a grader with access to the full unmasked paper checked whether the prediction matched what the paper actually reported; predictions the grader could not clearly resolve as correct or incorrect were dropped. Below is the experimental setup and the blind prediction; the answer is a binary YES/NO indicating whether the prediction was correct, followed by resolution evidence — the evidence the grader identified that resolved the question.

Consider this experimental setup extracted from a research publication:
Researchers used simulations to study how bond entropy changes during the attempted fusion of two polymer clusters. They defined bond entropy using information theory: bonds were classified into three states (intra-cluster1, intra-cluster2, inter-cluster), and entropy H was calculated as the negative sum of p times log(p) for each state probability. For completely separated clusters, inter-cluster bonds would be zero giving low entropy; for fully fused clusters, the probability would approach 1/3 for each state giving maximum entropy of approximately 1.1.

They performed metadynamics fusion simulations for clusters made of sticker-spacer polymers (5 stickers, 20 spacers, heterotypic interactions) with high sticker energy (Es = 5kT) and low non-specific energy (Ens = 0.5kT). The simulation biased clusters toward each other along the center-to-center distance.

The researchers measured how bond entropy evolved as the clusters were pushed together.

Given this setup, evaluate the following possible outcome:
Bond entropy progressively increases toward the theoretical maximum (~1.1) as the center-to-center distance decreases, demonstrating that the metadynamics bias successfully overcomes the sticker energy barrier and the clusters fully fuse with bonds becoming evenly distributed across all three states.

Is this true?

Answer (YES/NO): NO